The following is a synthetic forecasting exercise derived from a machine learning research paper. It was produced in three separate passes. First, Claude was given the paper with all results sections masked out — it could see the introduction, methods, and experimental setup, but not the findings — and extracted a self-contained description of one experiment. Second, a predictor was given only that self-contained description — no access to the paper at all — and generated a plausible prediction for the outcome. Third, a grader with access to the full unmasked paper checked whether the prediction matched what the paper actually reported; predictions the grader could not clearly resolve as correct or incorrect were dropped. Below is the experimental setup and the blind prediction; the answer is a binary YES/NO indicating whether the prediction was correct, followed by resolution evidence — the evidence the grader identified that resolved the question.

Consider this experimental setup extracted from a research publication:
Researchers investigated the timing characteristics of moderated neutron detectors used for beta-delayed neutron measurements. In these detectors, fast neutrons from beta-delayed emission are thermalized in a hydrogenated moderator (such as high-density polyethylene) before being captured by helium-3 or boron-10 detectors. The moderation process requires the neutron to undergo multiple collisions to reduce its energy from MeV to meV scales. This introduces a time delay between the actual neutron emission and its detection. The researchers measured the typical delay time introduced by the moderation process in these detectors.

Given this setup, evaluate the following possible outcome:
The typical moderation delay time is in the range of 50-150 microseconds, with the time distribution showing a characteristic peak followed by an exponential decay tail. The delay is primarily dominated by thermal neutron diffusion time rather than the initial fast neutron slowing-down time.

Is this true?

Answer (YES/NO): NO